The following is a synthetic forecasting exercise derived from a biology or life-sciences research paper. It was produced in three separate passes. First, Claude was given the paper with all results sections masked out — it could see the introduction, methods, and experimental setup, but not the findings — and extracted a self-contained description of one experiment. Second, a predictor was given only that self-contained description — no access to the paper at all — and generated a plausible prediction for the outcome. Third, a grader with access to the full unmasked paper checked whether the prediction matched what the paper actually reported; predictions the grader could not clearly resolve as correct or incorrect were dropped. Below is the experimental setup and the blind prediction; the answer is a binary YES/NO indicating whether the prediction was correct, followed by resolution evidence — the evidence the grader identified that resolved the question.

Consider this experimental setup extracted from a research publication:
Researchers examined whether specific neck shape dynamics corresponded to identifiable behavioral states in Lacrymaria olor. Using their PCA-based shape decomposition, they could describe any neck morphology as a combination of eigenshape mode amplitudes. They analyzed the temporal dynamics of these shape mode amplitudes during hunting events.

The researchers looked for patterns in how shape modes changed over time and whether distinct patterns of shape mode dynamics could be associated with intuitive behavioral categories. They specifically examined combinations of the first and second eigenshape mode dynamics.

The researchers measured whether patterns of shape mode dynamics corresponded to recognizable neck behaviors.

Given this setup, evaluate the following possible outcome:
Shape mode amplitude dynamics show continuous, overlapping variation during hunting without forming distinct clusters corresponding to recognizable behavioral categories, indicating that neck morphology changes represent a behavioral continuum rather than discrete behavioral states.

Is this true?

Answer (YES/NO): NO